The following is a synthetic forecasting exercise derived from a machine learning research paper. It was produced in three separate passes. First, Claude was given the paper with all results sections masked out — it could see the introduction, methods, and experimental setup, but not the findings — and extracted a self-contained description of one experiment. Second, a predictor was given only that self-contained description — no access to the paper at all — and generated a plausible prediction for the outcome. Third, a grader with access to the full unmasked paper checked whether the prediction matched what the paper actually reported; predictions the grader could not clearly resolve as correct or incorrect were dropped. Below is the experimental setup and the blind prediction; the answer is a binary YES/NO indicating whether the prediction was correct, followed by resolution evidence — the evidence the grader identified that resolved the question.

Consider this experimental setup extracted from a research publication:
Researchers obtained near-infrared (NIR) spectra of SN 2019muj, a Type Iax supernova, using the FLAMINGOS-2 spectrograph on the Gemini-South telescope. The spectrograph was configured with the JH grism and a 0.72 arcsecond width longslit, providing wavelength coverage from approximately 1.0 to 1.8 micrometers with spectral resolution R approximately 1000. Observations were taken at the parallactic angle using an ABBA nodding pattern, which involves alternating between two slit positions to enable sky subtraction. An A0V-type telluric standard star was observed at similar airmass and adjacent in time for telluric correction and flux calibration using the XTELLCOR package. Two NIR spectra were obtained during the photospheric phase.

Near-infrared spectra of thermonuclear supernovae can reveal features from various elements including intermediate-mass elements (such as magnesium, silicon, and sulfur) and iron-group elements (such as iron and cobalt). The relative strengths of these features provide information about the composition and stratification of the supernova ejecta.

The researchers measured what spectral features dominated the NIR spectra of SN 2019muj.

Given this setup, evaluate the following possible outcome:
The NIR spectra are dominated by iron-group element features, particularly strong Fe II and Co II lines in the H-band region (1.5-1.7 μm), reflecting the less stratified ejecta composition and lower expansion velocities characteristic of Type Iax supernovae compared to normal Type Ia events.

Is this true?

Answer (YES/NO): NO